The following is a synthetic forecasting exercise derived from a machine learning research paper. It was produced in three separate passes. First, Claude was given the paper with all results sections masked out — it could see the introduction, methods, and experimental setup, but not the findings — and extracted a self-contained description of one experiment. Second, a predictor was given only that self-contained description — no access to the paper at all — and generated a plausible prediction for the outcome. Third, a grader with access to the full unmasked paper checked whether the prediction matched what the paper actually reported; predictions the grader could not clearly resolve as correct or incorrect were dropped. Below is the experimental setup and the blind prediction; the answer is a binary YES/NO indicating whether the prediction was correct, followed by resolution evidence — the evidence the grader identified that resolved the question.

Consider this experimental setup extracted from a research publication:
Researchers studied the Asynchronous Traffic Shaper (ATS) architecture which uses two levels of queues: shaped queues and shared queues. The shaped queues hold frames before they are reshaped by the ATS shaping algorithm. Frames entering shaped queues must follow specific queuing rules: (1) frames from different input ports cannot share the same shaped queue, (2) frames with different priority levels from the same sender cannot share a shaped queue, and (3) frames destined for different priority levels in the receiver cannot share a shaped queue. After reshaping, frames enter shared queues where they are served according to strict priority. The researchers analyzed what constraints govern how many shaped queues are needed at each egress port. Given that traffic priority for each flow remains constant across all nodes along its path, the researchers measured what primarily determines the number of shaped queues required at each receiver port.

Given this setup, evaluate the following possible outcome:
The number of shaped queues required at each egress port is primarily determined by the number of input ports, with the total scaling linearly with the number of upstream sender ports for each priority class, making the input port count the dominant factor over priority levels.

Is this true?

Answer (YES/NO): YES